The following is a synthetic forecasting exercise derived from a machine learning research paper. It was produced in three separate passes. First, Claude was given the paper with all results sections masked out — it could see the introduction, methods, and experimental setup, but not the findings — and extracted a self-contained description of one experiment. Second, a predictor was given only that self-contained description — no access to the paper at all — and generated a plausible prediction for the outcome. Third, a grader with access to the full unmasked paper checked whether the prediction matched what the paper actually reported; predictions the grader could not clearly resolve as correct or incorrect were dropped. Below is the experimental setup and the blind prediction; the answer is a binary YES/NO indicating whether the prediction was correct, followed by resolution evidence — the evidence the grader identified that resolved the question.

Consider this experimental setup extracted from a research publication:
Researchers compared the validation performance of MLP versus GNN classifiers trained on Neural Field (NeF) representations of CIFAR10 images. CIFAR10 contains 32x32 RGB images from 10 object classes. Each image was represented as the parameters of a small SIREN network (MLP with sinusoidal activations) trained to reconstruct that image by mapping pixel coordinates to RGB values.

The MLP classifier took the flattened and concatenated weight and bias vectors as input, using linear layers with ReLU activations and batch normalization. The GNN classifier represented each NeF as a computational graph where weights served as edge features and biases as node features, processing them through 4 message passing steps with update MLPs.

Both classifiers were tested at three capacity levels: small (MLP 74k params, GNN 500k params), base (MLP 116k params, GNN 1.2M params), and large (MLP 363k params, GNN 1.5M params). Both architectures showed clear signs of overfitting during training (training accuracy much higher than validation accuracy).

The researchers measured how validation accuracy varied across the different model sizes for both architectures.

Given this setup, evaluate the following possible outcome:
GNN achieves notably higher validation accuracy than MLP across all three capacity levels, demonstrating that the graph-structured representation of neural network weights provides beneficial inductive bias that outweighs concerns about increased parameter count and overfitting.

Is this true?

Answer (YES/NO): NO